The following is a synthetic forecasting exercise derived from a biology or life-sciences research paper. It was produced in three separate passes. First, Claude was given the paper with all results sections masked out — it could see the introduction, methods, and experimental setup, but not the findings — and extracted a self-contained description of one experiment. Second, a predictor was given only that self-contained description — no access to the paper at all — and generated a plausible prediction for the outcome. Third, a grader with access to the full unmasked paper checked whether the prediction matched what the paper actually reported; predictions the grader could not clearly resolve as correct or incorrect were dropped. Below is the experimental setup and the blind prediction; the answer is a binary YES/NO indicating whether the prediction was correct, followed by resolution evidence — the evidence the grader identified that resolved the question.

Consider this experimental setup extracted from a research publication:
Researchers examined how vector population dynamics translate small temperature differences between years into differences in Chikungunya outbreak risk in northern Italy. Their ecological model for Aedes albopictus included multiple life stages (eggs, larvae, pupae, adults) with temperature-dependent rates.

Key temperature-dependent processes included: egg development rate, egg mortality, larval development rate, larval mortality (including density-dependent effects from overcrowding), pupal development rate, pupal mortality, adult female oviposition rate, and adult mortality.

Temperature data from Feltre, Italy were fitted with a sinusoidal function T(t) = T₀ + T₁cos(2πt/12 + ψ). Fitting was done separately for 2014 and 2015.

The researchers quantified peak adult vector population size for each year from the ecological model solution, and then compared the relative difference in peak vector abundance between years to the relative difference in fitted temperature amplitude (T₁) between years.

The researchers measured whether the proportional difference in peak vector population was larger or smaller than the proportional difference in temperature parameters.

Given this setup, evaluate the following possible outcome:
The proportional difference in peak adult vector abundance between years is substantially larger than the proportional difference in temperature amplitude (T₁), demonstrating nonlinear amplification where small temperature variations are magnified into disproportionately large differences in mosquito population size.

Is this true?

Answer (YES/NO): YES